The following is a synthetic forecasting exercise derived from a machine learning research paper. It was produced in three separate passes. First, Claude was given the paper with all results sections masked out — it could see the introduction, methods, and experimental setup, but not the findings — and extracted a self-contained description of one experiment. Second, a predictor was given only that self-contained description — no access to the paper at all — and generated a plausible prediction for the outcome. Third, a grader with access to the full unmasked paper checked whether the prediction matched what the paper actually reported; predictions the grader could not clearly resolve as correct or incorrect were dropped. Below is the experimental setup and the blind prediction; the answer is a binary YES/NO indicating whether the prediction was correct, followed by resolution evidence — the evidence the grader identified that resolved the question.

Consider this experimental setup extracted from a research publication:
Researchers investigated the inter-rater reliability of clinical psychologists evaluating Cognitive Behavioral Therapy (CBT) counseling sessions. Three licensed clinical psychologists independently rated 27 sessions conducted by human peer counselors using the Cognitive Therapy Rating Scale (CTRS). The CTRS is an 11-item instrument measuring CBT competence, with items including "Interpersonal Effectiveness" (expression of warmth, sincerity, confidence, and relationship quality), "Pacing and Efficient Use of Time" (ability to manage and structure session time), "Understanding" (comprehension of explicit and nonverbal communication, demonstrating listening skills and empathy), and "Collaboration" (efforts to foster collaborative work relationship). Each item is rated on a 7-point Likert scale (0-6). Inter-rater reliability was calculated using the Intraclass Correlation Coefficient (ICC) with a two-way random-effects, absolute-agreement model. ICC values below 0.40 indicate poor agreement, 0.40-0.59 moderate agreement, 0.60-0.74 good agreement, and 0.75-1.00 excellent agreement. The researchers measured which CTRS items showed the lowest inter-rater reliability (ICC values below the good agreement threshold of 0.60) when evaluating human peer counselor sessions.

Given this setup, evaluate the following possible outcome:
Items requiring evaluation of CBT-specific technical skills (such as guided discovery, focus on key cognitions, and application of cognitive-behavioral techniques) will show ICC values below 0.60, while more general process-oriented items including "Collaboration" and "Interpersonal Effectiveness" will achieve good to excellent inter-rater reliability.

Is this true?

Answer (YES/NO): NO